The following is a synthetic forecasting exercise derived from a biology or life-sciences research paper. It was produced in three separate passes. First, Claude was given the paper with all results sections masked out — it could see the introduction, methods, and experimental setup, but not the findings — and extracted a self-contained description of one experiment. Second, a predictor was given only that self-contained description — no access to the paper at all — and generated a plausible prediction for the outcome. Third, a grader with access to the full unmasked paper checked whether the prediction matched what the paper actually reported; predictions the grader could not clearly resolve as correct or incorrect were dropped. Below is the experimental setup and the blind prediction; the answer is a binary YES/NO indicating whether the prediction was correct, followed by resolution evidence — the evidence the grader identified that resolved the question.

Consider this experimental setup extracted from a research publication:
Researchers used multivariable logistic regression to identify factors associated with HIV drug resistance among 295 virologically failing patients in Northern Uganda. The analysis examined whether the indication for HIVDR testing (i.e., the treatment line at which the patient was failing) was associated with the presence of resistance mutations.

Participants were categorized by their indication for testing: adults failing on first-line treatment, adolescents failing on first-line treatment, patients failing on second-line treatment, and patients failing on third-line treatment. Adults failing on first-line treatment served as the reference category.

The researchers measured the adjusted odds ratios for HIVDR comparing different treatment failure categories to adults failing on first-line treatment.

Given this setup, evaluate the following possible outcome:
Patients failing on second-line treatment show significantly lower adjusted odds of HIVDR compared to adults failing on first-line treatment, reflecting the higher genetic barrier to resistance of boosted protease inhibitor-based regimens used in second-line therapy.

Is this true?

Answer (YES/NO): NO